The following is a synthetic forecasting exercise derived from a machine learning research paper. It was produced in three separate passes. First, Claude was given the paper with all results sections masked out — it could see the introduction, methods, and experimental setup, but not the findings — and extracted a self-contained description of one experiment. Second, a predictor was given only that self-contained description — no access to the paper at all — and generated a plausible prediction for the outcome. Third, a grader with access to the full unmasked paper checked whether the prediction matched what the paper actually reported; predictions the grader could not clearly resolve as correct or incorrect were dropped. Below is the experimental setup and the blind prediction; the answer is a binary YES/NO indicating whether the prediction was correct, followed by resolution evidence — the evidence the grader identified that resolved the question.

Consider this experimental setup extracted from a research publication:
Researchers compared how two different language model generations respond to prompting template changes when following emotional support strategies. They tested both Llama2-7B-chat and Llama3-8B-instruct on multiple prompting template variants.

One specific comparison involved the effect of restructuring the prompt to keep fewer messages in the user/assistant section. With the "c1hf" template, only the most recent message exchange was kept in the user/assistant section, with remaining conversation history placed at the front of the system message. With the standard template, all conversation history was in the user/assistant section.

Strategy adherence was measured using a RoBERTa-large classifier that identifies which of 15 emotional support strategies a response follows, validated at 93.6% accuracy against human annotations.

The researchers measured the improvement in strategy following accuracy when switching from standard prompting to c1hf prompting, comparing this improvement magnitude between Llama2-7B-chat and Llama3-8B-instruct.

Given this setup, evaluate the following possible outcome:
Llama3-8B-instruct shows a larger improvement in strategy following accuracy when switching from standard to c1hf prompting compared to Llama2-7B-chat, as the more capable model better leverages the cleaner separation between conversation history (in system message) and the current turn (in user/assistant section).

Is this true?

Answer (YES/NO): NO